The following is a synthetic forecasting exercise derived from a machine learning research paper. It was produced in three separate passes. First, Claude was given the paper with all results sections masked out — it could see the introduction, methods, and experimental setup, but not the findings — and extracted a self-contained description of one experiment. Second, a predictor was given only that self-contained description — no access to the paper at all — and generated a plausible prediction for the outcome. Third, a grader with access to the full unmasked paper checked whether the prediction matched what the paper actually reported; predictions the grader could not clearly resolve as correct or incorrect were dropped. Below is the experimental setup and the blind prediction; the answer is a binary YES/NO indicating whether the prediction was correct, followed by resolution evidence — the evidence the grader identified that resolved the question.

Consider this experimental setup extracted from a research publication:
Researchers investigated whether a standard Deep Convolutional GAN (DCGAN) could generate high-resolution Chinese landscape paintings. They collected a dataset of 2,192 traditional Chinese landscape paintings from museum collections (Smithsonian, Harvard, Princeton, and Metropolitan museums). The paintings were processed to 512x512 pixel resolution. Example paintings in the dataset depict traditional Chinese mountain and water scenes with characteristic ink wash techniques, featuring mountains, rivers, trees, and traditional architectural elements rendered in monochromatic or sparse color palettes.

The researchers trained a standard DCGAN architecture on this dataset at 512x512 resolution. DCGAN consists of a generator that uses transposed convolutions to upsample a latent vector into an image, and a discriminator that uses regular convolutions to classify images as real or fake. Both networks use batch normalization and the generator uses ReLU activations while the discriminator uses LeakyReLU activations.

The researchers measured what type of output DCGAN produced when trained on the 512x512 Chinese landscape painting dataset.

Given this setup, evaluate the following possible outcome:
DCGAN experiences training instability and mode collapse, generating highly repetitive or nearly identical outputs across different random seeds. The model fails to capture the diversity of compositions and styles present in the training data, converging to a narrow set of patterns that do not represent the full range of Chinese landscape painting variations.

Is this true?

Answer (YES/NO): NO